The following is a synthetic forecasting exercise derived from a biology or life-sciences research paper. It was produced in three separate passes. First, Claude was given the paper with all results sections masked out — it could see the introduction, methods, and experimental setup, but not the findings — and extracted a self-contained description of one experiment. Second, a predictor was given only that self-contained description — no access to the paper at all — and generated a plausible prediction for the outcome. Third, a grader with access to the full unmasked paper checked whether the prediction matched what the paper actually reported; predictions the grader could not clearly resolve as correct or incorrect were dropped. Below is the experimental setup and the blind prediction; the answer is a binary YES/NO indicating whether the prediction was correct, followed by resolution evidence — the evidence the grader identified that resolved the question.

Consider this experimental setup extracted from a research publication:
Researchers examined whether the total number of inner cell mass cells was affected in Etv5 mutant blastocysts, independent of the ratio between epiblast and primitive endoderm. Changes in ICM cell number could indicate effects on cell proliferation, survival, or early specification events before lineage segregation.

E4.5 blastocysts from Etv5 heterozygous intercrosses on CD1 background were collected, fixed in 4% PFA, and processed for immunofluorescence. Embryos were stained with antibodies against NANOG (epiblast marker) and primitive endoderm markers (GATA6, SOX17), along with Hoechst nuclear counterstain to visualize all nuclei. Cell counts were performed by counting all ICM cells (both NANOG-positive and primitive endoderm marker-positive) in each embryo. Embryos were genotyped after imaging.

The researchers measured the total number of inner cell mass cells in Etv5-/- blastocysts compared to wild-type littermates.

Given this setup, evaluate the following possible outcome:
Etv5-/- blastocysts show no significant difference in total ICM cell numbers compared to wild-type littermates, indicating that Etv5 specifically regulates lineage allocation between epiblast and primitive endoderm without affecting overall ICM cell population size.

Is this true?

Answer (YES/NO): YES